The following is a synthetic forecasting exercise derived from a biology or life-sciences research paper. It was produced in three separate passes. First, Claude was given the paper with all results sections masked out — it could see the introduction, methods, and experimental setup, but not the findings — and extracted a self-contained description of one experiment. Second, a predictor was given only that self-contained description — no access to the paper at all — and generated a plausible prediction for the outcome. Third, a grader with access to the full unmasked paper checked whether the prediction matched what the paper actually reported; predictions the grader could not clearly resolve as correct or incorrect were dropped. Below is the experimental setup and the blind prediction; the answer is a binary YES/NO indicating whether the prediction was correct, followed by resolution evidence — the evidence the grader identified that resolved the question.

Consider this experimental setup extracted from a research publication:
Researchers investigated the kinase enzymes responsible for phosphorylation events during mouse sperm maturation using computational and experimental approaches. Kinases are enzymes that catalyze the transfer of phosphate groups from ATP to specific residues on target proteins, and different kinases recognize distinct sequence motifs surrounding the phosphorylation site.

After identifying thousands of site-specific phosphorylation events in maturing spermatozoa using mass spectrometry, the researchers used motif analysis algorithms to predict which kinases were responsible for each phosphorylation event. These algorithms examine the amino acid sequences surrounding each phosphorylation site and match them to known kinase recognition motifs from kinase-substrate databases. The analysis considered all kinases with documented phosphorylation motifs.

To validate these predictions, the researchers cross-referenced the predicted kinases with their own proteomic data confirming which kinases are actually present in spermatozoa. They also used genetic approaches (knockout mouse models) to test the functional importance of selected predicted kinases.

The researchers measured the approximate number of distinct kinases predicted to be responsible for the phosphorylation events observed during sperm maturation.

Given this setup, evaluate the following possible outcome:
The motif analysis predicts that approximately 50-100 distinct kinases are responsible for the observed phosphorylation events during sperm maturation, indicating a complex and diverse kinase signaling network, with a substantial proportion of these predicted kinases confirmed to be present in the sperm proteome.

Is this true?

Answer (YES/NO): NO